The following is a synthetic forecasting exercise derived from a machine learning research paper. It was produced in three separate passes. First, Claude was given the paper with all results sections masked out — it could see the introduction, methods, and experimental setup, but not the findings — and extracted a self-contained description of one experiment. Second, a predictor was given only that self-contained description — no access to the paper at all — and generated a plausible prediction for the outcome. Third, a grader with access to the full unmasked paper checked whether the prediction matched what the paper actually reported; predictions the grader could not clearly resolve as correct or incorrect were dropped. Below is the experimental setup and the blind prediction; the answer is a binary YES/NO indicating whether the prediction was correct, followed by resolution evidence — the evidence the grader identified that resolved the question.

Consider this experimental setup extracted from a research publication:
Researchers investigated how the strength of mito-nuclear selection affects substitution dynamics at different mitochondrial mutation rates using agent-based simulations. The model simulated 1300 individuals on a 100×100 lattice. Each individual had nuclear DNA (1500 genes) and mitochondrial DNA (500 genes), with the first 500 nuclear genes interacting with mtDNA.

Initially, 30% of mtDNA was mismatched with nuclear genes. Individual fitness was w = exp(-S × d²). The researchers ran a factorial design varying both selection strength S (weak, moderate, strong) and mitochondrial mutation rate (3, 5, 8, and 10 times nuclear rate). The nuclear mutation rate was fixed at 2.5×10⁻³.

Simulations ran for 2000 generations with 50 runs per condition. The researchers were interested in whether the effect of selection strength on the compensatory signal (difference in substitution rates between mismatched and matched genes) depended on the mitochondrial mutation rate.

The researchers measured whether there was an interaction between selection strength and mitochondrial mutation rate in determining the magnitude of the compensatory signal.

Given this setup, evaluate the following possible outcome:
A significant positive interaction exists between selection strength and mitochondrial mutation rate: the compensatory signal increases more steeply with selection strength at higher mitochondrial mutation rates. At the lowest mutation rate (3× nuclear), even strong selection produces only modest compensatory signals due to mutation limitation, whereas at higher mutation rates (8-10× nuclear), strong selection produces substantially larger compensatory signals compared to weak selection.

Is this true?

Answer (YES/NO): NO